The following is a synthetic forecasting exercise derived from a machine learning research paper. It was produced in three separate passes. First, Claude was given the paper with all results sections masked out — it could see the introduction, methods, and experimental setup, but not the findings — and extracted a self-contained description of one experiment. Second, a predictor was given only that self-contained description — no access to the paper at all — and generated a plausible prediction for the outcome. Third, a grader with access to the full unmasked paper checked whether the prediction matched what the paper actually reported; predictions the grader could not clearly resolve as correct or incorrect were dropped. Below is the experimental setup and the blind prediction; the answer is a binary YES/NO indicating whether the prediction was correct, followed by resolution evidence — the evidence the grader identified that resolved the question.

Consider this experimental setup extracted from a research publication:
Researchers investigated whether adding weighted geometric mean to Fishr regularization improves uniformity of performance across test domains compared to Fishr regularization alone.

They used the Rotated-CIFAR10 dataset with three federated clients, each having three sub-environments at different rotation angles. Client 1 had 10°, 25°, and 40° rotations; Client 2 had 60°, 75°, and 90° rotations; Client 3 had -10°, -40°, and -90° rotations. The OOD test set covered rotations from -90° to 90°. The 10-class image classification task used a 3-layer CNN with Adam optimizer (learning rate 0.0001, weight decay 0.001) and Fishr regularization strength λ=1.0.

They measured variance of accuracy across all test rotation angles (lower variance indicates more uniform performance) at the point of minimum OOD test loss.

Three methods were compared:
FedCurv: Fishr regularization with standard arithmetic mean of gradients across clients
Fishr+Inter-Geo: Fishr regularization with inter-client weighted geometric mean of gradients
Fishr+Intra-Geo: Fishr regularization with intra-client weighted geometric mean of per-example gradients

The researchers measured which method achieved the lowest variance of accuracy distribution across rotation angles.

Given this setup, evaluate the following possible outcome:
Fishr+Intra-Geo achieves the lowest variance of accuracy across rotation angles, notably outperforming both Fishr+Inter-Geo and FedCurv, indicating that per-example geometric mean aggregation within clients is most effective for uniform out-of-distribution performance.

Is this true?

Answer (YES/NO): NO